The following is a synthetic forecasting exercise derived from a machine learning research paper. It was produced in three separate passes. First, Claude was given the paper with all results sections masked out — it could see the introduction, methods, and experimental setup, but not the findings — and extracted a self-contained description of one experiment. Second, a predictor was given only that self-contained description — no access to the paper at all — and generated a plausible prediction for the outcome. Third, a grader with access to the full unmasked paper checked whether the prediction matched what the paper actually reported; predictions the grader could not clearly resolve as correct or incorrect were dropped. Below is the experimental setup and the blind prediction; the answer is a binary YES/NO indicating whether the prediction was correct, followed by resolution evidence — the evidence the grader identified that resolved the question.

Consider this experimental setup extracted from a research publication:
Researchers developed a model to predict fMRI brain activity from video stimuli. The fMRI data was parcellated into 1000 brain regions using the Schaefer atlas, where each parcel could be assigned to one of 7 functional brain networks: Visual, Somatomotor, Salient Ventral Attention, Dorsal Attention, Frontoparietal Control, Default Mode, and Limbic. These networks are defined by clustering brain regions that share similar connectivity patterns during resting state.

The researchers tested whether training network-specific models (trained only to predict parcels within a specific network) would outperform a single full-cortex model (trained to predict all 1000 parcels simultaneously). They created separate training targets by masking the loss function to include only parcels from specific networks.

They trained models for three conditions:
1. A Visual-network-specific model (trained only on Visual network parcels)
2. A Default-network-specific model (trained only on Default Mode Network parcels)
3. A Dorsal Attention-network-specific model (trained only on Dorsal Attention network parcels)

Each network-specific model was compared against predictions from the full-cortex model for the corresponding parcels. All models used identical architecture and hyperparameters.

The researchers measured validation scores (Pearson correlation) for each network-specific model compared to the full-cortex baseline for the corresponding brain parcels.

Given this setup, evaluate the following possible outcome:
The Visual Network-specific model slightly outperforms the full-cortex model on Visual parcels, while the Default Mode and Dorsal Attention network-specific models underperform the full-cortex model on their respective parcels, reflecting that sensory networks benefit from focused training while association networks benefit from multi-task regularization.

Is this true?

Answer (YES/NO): NO